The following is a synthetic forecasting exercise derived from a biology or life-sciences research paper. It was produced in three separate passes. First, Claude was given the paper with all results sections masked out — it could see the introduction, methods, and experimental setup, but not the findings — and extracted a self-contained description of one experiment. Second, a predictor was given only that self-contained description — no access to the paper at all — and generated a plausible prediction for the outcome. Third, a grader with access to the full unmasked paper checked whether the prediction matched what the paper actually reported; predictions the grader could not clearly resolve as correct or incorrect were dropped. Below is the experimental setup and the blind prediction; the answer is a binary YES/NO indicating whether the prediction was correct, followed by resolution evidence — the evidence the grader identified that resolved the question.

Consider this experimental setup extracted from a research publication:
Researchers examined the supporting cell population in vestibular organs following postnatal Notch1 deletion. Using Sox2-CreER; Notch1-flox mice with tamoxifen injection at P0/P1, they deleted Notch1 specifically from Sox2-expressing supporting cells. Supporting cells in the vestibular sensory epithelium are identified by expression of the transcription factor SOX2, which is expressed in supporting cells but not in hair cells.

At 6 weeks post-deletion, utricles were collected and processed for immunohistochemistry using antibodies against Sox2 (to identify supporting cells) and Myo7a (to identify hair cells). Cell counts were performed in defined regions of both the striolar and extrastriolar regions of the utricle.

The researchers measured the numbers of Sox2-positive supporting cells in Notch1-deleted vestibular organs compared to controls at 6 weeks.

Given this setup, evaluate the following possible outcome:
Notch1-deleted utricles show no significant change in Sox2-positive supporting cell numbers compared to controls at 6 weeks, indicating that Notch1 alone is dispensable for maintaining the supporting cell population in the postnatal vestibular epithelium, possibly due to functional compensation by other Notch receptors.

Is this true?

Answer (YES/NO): NO